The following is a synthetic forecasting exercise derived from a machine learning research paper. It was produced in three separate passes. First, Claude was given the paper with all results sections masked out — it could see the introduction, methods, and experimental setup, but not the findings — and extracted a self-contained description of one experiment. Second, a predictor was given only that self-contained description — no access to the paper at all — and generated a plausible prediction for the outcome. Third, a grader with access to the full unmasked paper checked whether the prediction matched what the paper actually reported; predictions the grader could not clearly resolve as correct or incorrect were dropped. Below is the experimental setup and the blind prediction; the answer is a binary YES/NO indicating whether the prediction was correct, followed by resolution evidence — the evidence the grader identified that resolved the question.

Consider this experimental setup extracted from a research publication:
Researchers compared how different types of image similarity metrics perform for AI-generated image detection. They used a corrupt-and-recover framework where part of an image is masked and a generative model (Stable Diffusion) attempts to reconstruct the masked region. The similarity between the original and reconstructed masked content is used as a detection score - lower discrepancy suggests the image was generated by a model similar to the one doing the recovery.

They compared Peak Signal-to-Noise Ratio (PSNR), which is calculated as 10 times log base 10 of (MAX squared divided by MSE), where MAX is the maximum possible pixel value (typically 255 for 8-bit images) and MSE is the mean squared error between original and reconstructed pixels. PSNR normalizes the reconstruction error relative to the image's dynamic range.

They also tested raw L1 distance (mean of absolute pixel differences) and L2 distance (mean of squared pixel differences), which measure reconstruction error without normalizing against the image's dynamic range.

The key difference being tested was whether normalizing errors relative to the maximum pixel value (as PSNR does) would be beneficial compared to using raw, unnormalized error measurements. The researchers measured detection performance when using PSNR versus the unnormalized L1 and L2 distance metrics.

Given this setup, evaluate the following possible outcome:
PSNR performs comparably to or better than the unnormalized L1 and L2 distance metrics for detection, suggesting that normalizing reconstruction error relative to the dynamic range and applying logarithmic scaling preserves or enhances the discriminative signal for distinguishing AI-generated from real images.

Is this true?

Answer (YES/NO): YES